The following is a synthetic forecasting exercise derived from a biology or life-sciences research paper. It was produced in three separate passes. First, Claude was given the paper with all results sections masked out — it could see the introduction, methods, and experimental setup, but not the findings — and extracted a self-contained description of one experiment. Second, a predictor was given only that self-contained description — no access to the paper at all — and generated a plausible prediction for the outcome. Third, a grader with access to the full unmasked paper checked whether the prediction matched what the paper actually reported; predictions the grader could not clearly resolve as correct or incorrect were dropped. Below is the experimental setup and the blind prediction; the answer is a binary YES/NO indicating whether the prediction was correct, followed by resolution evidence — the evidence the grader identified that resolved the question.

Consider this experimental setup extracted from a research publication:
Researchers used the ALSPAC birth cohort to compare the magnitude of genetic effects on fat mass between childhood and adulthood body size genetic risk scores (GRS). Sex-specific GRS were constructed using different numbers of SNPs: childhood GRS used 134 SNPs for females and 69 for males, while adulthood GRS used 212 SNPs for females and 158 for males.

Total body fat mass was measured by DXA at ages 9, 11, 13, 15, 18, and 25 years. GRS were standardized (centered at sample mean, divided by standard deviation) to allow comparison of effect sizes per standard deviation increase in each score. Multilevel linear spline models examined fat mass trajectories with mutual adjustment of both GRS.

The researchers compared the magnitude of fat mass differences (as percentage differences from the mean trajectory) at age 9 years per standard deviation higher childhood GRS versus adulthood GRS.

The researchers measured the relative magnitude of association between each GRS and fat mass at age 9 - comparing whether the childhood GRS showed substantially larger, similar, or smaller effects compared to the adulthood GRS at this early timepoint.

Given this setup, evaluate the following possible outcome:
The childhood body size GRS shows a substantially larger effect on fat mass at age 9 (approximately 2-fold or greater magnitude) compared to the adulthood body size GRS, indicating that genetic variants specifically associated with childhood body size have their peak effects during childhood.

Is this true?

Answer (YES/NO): NO